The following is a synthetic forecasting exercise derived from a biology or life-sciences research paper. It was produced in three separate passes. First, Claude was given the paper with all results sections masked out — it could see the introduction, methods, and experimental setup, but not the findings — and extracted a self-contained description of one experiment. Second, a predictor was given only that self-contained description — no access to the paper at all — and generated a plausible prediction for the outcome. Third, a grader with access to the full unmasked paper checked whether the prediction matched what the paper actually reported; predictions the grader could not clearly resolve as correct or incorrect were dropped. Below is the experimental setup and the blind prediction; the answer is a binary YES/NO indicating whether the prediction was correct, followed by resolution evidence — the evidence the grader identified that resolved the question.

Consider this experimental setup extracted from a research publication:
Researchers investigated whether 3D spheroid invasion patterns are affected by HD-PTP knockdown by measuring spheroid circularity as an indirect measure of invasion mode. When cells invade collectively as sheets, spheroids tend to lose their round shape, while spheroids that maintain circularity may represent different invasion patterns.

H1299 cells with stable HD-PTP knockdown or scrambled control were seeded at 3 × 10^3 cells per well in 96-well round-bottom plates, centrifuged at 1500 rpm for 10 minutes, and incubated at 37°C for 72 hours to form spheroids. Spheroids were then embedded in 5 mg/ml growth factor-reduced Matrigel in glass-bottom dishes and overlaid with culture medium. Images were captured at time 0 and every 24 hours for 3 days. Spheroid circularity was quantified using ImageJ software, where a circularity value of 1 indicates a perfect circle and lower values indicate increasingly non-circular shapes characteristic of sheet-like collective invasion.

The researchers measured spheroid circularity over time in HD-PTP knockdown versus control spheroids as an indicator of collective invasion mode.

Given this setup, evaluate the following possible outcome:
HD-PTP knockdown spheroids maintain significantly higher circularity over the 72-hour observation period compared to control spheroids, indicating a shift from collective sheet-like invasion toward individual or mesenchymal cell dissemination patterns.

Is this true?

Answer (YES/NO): NO